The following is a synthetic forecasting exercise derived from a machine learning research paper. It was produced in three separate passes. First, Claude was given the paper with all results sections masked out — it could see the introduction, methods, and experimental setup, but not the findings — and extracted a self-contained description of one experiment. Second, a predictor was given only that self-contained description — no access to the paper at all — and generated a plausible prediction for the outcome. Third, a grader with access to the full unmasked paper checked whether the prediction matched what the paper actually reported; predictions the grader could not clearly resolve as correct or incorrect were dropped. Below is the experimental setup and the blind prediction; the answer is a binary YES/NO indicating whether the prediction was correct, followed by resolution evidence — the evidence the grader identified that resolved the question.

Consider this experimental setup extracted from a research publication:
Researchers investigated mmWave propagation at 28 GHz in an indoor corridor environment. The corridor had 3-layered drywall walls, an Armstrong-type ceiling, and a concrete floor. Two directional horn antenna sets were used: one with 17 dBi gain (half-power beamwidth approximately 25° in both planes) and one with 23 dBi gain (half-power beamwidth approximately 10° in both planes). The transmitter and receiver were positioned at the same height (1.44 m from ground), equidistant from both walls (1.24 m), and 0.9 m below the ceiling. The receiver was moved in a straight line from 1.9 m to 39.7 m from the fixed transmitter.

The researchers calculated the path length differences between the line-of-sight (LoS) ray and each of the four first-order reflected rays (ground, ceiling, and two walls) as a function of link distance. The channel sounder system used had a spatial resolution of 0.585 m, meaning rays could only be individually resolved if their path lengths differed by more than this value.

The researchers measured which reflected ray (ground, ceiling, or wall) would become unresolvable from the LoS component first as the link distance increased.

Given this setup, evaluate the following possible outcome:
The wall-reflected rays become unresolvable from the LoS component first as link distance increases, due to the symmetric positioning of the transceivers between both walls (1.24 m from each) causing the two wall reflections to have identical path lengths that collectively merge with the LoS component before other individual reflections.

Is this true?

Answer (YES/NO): NO